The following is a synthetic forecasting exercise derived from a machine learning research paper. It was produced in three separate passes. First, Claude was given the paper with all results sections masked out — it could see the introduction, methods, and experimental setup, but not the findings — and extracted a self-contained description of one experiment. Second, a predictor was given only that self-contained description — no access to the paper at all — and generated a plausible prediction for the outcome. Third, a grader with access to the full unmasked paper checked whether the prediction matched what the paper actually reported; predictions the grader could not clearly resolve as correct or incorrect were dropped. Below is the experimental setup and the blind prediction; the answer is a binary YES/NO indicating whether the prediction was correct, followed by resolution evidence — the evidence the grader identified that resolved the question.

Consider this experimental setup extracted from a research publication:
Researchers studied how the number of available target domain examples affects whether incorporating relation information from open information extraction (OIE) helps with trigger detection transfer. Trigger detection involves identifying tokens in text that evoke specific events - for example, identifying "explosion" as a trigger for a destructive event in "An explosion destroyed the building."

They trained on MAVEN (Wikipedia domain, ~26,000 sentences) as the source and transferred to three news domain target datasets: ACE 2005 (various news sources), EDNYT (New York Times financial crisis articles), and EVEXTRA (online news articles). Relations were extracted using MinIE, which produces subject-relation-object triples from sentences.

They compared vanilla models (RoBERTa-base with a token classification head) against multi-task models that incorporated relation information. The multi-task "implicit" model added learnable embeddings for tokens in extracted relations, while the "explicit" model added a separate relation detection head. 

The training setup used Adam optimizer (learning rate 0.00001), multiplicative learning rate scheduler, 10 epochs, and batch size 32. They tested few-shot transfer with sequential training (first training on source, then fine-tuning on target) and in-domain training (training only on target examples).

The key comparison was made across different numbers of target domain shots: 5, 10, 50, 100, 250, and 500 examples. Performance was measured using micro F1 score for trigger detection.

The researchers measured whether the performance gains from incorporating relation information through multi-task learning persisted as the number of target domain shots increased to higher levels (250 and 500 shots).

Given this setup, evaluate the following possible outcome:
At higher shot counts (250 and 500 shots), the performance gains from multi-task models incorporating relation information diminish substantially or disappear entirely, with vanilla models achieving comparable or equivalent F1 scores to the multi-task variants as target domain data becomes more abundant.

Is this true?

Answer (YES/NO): YES